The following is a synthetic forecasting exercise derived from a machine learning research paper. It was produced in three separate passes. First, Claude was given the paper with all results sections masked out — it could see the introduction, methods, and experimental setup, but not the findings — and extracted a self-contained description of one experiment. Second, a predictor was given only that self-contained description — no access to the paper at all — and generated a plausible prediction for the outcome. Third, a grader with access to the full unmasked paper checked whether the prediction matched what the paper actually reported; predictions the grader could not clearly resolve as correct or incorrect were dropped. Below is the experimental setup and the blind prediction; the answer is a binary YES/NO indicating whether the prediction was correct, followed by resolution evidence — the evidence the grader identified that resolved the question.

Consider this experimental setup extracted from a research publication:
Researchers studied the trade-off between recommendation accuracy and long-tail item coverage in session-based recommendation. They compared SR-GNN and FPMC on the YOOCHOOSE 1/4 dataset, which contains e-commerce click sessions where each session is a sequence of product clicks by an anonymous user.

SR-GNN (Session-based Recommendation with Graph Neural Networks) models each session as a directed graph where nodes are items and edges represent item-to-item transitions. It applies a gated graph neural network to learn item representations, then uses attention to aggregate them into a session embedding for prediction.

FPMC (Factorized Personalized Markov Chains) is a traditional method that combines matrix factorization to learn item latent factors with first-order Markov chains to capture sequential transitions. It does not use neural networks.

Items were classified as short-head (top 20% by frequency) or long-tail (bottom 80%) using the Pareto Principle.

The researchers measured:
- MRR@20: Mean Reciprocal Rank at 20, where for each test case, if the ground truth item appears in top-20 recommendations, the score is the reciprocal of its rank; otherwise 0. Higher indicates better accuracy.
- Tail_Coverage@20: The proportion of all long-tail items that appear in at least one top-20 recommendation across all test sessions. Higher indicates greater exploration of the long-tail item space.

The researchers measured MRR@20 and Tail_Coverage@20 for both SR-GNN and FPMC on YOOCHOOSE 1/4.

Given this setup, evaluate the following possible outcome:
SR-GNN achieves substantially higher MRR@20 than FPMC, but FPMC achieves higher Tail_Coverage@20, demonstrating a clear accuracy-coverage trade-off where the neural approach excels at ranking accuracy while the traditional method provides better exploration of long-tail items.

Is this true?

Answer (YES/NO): YES